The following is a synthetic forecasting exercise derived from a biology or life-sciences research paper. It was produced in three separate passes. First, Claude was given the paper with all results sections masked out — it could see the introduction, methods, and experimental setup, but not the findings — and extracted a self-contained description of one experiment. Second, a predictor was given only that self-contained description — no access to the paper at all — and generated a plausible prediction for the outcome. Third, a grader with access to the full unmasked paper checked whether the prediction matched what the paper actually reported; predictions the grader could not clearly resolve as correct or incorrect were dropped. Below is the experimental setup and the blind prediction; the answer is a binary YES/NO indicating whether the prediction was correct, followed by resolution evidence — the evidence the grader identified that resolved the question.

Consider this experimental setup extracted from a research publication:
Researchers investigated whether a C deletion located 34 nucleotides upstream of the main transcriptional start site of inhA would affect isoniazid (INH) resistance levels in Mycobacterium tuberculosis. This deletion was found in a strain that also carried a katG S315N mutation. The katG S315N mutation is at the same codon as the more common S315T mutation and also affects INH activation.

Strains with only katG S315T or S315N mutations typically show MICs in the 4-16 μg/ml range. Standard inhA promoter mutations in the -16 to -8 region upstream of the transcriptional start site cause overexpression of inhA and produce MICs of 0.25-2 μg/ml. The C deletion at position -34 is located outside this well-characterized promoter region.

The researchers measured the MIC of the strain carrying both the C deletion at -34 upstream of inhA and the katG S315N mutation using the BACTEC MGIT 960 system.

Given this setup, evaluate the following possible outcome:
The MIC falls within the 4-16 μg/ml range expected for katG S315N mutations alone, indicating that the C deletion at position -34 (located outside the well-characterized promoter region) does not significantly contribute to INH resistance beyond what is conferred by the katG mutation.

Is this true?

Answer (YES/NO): NO